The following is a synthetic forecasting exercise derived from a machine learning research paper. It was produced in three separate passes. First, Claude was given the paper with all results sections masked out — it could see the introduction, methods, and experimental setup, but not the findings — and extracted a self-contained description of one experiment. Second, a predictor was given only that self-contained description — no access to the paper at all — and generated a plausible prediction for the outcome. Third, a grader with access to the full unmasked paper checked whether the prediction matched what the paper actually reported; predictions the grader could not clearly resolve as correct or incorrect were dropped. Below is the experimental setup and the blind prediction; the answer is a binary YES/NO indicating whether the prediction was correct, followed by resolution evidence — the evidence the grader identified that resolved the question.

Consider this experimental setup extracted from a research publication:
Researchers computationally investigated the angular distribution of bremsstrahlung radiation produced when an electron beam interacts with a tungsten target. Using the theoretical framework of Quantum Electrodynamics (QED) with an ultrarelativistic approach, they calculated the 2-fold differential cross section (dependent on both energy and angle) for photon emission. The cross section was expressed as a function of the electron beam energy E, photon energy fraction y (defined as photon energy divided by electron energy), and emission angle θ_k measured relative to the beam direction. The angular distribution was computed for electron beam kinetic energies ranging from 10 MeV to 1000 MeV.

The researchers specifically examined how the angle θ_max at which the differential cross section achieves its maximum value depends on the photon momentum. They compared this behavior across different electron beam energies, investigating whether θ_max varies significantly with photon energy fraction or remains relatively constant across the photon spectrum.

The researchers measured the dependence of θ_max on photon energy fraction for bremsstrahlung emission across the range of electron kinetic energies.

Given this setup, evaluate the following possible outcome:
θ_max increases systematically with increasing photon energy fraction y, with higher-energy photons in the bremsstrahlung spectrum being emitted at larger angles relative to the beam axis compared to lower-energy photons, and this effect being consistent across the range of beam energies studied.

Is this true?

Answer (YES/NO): NO